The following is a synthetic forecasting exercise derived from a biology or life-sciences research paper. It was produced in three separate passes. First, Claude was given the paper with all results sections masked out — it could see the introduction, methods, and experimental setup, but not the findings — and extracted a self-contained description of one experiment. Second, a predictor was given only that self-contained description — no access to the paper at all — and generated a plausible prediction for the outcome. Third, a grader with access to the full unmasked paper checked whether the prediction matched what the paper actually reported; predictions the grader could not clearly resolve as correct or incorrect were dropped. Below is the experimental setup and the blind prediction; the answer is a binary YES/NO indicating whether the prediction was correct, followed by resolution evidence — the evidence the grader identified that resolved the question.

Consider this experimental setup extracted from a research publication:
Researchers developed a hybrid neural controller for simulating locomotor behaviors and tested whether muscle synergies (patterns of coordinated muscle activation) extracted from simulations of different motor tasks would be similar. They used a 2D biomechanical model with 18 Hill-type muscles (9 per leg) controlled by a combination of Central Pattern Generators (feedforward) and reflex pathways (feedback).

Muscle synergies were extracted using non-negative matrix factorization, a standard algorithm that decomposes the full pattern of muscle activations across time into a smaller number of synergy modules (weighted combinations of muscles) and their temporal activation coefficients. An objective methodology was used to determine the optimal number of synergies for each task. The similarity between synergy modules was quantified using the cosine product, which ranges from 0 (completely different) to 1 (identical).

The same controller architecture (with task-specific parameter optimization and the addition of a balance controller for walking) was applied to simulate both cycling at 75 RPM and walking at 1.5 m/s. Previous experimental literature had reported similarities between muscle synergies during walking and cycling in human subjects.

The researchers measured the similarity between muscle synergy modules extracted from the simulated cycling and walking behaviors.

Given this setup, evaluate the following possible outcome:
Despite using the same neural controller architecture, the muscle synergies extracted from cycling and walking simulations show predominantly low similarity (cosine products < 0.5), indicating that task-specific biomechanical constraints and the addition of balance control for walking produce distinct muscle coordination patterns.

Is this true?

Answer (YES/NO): NO